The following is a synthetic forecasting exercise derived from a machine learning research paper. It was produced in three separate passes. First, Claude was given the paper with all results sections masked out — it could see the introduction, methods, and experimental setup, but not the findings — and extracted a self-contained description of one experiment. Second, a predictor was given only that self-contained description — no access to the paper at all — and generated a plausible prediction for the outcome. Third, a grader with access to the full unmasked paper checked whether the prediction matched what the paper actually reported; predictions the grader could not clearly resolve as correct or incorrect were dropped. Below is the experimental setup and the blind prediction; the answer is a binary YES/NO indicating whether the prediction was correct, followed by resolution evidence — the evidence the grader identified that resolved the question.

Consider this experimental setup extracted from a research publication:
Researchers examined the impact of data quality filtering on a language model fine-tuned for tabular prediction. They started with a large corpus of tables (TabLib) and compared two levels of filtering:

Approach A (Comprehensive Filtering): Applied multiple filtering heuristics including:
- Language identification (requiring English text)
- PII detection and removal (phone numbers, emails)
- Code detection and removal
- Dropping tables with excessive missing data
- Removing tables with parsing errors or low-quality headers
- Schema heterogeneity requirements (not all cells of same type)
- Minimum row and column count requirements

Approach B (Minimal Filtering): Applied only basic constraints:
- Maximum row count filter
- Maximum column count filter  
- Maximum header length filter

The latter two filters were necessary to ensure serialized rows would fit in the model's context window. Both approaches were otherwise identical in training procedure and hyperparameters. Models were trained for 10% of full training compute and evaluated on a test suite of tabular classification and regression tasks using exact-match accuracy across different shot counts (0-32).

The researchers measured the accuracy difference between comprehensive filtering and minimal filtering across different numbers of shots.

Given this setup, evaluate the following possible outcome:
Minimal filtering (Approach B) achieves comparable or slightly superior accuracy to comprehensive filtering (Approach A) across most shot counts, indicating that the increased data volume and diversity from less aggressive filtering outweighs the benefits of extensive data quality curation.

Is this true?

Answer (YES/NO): NO